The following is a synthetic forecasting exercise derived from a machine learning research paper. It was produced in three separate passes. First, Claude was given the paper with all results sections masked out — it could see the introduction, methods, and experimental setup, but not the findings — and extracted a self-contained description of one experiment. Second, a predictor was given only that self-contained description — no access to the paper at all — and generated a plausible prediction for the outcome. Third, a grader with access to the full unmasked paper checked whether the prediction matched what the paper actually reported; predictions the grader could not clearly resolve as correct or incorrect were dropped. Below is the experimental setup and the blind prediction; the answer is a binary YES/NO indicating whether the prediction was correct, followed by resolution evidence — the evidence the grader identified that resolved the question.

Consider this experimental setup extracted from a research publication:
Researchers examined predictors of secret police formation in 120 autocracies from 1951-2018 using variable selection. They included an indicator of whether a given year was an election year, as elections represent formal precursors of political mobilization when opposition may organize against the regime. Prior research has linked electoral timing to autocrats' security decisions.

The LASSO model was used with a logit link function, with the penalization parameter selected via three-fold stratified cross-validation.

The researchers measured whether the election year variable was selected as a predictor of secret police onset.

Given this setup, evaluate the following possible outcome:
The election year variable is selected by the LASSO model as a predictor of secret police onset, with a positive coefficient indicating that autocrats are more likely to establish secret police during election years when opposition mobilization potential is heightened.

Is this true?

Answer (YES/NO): NO